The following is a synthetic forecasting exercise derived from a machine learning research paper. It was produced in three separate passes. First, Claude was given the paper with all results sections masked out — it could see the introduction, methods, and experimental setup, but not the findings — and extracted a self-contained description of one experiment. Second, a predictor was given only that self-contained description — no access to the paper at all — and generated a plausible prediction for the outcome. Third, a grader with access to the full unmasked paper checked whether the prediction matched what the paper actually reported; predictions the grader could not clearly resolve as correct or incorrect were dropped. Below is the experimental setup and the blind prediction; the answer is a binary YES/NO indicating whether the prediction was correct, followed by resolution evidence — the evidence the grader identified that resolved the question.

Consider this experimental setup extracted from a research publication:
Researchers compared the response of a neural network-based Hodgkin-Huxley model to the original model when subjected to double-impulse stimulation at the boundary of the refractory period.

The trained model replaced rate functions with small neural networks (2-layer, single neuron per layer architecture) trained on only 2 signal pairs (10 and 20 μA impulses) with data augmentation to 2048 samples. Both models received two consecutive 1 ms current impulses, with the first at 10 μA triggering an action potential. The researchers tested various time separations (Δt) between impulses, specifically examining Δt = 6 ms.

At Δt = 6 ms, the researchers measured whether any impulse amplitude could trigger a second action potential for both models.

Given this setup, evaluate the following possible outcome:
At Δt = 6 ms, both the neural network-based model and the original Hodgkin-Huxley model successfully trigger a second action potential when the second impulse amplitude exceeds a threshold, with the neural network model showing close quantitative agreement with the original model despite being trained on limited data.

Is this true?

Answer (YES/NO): NO